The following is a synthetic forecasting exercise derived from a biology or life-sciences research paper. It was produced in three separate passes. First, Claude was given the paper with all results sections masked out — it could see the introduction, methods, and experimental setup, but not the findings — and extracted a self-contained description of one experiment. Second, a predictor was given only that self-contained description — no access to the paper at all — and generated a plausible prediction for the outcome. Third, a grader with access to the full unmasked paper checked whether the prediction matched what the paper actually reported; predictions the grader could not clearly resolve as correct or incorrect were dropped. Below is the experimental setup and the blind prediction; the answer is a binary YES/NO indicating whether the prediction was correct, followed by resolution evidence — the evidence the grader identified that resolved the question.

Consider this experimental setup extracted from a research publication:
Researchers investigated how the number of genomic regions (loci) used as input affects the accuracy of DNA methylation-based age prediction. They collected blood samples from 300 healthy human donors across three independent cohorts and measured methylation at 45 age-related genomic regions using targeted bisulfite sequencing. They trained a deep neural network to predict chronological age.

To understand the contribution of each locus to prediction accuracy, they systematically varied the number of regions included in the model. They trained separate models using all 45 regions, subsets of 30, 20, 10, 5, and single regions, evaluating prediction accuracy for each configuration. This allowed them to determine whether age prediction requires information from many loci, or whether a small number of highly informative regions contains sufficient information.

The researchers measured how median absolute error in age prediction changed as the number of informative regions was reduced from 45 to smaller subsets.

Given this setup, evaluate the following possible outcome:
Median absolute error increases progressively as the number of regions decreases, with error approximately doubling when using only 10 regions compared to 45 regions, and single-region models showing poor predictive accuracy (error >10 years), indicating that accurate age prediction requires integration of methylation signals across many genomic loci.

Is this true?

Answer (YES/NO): NO